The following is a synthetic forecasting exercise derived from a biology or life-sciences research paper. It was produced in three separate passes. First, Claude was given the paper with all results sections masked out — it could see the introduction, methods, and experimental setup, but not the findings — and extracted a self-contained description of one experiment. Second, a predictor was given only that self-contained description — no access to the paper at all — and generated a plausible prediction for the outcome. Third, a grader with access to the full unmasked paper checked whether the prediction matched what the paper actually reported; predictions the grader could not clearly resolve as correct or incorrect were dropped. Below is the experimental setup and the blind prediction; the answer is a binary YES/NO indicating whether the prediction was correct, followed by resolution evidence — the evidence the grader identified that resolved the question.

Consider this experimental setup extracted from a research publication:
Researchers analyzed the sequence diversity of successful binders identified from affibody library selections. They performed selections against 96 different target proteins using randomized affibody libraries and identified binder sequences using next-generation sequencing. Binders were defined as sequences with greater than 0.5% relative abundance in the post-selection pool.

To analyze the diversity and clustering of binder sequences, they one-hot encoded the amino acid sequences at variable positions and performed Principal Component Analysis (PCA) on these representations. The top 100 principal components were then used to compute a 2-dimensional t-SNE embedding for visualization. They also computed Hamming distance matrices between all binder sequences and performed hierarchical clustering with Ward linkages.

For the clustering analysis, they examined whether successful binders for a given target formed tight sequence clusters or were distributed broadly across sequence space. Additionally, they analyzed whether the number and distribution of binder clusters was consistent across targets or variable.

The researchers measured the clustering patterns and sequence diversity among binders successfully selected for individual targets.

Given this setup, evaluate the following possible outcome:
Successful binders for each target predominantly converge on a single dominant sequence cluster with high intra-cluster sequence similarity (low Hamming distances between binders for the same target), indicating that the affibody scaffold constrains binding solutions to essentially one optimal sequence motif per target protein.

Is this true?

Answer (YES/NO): NO